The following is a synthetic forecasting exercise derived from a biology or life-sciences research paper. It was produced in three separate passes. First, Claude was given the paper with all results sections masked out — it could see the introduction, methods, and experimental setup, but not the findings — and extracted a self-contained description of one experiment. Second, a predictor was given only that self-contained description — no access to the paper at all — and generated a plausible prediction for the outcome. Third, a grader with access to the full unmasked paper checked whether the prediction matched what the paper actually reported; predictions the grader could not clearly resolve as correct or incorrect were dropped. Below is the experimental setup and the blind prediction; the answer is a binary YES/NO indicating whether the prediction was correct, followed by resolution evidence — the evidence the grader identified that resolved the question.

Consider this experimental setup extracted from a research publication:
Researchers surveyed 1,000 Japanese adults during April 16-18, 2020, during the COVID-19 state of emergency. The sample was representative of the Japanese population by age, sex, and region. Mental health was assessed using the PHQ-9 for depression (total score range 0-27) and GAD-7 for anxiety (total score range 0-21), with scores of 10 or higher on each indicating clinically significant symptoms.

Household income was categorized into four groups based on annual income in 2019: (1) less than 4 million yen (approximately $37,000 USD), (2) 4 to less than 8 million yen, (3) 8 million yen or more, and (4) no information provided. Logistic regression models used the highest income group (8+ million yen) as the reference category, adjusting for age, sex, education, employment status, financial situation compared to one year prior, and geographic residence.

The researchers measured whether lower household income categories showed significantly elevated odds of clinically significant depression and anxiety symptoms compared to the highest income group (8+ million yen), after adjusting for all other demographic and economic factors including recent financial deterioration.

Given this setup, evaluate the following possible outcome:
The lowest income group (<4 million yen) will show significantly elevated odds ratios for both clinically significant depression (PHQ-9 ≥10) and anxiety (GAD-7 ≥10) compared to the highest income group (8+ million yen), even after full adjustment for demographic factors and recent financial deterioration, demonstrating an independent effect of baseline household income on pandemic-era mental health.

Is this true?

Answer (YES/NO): NO